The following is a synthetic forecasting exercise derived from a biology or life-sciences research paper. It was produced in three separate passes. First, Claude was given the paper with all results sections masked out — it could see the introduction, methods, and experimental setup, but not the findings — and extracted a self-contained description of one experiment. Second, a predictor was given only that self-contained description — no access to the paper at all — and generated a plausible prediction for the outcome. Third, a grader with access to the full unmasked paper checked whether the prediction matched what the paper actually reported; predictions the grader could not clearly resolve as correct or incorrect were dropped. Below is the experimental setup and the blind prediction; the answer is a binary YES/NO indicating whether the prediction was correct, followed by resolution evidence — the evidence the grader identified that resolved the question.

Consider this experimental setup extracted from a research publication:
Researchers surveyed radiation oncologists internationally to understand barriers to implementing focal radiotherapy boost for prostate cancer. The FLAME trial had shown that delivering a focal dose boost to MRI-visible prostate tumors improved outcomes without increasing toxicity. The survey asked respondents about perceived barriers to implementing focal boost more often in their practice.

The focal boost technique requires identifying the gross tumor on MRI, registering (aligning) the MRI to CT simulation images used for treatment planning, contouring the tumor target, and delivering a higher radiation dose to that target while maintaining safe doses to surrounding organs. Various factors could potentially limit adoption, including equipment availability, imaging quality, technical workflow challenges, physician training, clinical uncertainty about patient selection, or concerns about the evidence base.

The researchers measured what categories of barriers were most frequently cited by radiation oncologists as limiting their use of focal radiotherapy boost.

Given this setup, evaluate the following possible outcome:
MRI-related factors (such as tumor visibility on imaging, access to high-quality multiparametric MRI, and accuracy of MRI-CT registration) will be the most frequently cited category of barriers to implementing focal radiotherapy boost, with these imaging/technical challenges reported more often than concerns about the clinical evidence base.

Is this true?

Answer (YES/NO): YES